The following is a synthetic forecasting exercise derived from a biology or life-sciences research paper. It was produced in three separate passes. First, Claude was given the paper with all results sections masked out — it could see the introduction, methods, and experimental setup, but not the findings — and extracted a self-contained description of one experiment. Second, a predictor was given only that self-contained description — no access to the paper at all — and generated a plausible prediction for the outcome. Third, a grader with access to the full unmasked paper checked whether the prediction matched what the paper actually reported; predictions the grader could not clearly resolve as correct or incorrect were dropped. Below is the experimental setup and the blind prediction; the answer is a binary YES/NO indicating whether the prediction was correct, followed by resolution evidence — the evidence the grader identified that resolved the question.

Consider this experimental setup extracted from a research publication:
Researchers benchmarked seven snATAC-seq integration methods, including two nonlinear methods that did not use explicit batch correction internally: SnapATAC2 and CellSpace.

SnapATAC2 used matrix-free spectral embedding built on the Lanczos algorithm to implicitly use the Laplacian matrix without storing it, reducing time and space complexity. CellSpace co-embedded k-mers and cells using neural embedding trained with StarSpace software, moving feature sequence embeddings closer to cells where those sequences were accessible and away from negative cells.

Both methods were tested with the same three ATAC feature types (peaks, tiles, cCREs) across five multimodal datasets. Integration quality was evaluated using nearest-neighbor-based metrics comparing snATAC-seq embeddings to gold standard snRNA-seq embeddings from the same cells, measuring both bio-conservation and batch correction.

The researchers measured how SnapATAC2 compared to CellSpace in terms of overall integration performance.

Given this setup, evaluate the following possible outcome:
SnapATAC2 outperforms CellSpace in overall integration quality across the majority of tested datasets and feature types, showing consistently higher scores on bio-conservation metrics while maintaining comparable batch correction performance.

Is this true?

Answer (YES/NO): YES